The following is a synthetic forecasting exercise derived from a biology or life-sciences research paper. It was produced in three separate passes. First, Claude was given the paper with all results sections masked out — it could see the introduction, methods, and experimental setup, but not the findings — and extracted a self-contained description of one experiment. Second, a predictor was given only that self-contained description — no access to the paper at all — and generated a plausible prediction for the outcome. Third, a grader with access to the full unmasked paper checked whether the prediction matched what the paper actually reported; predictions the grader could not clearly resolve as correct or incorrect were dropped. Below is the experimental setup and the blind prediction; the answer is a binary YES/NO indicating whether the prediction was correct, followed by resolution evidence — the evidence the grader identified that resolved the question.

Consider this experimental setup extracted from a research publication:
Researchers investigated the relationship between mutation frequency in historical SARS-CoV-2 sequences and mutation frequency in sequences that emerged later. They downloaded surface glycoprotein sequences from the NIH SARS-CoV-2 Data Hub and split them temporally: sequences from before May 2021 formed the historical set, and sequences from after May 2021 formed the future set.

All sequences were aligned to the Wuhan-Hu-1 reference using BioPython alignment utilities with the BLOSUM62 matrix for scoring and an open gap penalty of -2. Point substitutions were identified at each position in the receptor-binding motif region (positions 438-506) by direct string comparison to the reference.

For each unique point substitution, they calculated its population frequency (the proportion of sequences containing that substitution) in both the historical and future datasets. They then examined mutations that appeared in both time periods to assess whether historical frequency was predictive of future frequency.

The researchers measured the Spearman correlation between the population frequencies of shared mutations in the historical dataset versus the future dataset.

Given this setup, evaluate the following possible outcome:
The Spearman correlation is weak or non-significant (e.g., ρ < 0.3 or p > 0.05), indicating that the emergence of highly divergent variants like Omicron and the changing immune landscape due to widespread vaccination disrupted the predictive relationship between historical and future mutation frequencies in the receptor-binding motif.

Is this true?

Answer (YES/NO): NO